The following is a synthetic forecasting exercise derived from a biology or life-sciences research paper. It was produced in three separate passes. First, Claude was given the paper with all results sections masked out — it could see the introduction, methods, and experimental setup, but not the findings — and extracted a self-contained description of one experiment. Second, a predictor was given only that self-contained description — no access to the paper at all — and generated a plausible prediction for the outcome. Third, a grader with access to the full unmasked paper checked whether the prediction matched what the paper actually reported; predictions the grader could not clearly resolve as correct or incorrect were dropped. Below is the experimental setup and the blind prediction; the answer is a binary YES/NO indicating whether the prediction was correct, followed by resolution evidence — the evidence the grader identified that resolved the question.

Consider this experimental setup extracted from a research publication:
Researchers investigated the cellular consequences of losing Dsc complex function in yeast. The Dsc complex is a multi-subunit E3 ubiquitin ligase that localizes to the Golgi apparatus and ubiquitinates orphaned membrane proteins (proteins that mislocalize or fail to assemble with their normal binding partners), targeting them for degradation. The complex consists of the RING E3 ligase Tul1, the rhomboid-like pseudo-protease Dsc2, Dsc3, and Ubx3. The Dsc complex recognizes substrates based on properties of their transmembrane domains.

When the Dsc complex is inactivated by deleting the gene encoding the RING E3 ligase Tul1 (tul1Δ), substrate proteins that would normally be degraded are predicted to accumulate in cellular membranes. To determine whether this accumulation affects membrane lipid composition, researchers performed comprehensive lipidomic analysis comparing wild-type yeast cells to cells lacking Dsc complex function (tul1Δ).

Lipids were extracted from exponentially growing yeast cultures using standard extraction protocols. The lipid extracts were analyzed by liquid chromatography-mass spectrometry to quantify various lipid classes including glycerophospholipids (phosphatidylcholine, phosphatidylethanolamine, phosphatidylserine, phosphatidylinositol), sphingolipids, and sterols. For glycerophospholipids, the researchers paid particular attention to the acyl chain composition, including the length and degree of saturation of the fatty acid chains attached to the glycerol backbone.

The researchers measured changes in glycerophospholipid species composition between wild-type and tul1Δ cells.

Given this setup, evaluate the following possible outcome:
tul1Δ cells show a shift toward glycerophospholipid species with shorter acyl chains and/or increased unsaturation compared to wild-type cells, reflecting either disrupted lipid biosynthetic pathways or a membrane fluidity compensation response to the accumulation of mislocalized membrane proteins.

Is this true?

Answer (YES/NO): NO